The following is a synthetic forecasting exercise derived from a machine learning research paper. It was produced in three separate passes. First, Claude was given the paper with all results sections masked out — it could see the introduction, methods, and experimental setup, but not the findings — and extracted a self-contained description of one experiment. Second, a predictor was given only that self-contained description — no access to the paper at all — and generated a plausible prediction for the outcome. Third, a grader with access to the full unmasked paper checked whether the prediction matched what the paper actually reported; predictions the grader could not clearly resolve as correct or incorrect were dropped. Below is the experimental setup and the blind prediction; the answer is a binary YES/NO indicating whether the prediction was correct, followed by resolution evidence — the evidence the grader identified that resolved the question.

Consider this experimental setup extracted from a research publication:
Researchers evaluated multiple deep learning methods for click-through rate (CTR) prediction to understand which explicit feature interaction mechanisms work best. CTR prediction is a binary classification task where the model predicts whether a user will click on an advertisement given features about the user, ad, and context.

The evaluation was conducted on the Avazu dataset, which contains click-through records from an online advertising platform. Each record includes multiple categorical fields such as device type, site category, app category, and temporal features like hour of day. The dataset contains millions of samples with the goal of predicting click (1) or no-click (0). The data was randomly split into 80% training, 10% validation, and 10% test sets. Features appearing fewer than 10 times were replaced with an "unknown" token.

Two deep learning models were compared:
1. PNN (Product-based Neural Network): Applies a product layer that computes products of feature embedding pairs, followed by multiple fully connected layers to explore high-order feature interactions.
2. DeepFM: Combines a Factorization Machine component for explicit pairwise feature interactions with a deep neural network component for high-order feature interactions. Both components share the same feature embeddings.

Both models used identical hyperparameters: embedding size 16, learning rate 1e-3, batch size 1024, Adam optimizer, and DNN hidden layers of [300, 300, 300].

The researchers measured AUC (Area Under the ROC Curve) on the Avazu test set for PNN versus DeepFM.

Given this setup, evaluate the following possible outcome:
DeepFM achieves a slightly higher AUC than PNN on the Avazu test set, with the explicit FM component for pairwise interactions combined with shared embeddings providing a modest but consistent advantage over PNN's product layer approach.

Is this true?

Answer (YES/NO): NO